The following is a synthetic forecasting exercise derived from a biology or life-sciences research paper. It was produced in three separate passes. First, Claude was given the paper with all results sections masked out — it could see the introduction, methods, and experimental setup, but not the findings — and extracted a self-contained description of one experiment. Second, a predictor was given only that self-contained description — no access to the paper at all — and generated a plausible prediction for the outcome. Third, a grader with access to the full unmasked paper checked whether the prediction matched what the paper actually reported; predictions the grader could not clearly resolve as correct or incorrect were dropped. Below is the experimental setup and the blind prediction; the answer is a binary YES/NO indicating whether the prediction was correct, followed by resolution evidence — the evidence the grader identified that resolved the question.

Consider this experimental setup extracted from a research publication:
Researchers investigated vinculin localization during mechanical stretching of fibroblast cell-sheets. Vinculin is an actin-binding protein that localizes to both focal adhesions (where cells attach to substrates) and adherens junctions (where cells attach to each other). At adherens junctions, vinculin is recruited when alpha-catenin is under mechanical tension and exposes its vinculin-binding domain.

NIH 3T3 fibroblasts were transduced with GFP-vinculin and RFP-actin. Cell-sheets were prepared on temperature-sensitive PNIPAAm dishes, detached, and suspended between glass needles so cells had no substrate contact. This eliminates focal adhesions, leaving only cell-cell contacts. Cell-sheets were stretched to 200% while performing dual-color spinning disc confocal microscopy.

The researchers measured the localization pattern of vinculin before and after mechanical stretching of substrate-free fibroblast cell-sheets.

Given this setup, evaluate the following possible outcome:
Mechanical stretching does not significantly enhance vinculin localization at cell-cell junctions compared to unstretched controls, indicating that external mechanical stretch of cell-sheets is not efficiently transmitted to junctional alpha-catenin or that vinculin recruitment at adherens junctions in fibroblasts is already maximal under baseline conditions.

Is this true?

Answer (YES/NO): NO